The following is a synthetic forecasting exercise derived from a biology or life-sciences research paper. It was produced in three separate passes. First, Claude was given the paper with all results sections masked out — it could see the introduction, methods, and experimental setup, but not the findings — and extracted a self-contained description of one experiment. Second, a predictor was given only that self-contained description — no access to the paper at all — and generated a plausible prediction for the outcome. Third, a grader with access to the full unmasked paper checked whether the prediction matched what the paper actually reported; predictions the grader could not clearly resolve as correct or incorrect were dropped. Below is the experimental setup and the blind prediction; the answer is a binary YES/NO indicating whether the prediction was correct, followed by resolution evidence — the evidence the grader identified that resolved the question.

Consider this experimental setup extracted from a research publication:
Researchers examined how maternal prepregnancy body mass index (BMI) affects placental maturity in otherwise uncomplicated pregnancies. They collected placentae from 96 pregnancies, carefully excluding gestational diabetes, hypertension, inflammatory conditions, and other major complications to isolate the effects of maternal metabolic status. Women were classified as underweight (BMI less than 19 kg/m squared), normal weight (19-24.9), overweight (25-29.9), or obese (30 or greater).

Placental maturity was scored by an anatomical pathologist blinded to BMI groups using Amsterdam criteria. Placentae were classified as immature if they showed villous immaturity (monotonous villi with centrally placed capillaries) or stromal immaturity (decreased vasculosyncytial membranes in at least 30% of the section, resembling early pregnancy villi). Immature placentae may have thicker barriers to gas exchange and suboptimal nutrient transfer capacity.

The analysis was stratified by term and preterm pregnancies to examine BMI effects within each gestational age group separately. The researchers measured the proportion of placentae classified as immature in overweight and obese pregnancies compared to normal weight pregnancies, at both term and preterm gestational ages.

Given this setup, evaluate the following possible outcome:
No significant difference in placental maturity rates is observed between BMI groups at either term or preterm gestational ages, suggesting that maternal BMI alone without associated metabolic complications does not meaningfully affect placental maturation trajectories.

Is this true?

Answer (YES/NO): YES